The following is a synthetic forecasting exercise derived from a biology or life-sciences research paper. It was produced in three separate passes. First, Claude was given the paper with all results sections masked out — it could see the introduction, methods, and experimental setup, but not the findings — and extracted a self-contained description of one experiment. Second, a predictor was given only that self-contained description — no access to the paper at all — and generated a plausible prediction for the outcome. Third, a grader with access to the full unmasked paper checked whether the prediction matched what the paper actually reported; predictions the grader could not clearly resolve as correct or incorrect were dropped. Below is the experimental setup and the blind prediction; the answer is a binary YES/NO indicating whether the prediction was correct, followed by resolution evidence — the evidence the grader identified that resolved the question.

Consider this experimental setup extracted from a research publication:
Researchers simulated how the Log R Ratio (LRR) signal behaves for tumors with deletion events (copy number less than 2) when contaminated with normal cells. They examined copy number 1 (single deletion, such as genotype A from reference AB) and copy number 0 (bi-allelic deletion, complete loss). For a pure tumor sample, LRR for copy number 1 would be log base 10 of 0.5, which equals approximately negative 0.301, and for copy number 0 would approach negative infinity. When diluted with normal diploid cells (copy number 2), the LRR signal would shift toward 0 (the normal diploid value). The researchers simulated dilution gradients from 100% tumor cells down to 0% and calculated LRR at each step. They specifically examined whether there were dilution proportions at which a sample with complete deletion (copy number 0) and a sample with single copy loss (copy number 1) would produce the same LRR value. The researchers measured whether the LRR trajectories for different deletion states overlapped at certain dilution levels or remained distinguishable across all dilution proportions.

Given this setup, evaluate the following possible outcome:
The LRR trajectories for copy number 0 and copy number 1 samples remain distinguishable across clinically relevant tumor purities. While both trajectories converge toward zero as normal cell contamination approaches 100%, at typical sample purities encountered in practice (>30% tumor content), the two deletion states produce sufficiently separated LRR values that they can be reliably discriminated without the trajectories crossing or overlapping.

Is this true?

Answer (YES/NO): NO